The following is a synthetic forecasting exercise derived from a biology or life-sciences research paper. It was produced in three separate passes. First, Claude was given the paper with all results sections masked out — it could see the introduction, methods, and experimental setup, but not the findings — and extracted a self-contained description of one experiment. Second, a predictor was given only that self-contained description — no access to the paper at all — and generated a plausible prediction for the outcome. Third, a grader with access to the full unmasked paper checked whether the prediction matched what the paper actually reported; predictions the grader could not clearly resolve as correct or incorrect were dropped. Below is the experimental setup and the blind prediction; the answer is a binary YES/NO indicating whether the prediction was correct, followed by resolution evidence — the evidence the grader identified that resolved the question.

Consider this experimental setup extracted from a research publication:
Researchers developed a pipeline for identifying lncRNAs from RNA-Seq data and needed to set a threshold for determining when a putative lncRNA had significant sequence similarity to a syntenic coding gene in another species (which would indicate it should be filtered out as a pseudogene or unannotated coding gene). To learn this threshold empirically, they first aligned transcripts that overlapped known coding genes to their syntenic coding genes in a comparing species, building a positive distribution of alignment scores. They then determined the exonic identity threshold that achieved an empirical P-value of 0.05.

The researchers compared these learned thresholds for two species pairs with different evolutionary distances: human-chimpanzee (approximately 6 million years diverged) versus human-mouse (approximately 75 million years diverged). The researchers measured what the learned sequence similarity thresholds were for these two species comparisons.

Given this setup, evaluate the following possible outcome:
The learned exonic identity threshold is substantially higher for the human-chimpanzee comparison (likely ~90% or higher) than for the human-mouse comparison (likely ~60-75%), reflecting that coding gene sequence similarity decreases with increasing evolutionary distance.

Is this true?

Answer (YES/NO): NO